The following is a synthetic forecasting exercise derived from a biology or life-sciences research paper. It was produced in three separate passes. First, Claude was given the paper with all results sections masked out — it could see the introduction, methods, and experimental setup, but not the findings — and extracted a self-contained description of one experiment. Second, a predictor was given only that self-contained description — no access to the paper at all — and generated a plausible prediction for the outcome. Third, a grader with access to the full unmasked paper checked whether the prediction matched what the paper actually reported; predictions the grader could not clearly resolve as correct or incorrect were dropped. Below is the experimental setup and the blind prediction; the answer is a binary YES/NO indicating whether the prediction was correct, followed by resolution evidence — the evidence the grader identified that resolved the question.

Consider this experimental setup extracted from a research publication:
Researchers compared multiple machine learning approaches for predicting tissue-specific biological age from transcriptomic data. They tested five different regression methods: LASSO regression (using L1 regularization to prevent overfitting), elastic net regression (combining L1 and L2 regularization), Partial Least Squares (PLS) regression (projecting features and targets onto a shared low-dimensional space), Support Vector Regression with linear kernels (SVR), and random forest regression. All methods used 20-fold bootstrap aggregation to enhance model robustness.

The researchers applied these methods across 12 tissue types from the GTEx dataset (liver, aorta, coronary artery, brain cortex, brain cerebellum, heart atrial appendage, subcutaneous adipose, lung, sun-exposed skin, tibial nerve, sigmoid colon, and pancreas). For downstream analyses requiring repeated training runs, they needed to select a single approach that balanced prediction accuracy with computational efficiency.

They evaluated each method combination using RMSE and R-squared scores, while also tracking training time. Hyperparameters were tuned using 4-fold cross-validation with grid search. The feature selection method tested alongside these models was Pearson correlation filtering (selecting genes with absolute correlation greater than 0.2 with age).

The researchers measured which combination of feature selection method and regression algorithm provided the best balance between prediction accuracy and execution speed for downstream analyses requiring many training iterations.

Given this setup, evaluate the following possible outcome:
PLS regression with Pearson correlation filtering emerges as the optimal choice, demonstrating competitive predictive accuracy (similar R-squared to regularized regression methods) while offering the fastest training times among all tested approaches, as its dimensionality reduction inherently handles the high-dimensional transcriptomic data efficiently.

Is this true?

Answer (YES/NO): YES